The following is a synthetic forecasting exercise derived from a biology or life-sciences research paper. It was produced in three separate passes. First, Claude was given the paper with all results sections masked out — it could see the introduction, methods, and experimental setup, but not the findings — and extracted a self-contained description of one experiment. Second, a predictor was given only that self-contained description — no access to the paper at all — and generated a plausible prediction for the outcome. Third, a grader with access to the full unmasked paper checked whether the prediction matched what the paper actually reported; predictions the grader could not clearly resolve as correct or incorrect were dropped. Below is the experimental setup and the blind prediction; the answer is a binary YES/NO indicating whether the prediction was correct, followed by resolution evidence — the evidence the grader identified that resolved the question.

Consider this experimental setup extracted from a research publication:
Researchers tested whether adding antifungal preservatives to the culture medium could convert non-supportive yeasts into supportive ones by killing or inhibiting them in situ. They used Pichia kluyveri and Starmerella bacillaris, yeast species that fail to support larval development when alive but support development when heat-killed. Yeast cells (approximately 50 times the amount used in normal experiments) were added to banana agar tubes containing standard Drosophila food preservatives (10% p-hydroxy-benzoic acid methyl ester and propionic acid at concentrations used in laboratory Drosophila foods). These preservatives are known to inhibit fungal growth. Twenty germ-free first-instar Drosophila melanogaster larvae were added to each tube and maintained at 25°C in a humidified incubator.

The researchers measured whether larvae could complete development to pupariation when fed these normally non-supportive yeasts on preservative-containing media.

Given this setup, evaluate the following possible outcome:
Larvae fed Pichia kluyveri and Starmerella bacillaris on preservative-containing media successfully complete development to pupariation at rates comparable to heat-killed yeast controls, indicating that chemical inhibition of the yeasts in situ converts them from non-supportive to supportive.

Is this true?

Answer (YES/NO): YES